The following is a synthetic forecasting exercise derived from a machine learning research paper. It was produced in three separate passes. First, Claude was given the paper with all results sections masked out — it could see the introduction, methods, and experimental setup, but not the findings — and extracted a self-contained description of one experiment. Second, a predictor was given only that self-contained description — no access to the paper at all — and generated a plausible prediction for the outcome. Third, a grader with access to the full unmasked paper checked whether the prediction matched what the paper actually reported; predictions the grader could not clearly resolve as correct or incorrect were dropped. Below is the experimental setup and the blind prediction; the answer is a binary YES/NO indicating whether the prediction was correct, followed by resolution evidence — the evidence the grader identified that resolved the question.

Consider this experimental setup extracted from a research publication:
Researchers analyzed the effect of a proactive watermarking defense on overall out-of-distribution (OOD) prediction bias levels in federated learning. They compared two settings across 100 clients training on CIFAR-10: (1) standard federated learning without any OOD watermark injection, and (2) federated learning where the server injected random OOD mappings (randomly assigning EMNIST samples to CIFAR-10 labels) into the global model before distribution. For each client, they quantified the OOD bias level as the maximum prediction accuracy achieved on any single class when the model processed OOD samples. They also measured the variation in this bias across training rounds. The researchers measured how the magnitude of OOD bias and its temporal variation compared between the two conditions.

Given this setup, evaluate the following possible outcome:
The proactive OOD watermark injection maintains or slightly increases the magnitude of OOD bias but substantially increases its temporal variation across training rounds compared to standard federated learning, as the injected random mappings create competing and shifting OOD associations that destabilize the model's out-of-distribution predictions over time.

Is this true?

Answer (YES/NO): NO